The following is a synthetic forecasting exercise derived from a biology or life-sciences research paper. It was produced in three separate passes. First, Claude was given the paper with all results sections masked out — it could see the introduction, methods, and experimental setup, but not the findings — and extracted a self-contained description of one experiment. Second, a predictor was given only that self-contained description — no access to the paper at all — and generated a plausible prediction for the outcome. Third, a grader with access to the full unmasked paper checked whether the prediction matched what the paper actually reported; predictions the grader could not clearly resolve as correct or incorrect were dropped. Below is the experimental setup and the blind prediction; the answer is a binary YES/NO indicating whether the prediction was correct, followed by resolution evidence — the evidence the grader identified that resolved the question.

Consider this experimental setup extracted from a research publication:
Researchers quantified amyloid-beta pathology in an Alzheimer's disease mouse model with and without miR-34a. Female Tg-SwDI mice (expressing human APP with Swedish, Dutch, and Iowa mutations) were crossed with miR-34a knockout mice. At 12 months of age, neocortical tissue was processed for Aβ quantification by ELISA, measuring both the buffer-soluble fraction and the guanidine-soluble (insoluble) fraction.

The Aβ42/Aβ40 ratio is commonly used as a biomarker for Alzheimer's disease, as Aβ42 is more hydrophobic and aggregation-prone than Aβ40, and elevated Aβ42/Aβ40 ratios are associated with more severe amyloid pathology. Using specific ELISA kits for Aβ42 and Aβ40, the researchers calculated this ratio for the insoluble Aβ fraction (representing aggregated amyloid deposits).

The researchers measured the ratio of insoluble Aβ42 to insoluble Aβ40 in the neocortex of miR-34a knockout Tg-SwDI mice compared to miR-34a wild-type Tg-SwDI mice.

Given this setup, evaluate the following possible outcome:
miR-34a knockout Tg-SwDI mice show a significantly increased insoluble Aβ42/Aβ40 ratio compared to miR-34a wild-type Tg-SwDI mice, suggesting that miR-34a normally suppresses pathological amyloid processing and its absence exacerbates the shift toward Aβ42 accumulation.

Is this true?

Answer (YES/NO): NO